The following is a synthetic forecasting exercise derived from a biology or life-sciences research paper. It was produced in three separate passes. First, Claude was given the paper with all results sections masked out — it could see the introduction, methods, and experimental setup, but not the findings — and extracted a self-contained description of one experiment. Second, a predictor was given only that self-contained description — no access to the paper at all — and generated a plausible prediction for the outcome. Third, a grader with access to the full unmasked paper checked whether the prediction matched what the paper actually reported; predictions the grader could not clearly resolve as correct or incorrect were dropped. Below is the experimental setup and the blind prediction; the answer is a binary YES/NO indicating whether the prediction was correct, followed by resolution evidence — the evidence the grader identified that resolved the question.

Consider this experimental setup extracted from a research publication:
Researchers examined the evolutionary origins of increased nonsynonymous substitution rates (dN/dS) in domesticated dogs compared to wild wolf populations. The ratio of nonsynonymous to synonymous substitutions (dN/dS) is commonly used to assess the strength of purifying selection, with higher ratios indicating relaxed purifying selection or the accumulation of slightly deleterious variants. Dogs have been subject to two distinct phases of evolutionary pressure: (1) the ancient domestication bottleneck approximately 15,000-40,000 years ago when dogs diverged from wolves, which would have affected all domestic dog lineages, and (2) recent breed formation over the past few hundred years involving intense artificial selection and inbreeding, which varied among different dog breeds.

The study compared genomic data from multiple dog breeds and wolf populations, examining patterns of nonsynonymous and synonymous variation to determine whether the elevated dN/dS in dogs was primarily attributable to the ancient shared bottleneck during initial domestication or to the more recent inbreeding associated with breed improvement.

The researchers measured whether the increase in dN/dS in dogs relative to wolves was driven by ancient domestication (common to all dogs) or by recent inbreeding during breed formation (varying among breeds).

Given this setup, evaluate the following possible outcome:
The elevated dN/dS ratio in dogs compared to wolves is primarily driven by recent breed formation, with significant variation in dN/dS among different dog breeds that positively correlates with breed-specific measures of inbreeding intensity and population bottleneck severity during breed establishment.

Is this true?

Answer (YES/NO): NO